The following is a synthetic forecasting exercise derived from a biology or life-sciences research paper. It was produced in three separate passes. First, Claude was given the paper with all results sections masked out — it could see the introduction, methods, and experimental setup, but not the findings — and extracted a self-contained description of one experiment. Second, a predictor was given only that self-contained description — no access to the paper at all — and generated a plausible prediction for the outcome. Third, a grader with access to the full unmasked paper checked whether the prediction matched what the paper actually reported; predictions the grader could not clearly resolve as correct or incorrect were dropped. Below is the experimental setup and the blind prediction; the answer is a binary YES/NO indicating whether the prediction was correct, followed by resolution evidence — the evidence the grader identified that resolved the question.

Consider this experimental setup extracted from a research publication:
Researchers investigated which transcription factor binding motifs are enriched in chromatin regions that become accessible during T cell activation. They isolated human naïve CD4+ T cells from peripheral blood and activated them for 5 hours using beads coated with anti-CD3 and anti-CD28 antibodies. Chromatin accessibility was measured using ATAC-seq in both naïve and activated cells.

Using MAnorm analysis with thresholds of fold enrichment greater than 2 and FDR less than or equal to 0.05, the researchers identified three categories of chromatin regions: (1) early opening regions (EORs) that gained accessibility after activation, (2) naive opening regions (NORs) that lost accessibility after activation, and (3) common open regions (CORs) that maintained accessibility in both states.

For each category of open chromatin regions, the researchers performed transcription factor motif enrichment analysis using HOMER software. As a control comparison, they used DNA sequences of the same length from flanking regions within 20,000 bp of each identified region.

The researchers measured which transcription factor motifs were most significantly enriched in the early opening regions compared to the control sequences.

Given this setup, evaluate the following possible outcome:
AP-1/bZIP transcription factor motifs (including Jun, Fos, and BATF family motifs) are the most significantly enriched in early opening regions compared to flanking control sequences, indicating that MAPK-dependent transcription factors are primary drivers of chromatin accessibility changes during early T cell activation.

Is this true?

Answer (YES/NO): YES